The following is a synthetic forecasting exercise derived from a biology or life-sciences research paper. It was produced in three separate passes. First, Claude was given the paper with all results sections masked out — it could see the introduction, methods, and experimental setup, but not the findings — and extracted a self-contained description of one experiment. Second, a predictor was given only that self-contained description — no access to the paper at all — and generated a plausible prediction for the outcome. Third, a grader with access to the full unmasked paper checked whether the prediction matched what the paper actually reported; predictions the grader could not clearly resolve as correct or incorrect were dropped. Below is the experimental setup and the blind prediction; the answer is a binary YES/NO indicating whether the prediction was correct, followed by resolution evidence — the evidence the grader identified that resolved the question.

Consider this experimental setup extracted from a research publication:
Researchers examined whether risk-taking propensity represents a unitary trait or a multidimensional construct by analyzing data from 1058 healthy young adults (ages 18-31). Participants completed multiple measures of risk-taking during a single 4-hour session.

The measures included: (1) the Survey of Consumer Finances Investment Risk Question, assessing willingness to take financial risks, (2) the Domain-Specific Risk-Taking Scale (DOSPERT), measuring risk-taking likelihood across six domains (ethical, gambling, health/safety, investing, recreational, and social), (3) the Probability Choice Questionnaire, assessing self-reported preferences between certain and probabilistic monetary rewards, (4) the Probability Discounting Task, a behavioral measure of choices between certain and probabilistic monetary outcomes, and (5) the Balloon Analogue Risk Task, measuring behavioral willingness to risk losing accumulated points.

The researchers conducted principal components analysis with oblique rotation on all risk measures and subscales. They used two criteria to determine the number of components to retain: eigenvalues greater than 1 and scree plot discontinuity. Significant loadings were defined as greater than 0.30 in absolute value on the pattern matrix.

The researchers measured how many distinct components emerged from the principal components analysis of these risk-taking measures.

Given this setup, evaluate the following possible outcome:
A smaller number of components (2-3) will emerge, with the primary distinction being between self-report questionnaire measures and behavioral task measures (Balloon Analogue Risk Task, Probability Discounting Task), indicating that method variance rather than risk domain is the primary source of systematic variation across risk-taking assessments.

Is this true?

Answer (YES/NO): NO